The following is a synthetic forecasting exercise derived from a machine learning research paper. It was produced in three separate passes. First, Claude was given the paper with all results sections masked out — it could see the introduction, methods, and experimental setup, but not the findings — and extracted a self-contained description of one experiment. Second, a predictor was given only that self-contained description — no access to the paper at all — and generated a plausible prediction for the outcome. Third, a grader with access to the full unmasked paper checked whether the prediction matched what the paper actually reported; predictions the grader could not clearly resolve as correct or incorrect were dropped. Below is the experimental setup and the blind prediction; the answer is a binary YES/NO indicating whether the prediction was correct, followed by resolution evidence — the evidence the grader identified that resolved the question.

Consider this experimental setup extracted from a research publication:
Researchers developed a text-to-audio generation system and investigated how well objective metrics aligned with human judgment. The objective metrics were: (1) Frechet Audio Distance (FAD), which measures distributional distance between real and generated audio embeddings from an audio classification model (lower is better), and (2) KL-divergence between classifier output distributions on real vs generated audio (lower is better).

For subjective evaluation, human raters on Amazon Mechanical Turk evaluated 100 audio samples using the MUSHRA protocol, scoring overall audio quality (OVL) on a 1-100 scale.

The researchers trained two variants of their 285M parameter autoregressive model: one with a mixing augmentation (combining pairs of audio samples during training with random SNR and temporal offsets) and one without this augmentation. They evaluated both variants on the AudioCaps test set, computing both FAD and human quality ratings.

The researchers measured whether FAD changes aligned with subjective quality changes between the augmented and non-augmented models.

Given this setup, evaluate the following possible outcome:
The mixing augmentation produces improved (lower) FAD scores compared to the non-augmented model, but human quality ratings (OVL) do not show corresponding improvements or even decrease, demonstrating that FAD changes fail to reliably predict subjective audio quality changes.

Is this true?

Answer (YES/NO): NO